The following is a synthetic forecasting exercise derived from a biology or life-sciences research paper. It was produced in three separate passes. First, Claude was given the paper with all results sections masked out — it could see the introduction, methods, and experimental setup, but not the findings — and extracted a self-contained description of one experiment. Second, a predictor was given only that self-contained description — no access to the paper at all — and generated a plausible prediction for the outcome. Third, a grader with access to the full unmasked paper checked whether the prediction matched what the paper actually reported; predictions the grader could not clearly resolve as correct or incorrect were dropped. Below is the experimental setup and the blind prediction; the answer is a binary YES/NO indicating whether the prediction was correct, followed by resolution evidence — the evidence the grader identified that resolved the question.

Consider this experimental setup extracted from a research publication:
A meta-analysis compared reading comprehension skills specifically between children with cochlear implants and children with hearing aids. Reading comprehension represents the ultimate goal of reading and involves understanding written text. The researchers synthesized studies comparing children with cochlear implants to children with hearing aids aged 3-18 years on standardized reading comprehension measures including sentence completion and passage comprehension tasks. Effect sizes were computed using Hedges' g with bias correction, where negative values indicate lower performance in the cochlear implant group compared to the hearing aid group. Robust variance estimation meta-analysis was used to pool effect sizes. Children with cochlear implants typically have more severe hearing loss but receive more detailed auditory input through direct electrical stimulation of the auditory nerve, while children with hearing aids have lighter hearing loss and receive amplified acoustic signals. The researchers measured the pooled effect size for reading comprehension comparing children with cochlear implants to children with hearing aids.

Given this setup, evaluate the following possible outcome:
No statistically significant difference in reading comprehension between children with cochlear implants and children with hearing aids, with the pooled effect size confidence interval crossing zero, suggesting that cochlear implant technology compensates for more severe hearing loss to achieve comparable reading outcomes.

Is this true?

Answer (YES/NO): YES